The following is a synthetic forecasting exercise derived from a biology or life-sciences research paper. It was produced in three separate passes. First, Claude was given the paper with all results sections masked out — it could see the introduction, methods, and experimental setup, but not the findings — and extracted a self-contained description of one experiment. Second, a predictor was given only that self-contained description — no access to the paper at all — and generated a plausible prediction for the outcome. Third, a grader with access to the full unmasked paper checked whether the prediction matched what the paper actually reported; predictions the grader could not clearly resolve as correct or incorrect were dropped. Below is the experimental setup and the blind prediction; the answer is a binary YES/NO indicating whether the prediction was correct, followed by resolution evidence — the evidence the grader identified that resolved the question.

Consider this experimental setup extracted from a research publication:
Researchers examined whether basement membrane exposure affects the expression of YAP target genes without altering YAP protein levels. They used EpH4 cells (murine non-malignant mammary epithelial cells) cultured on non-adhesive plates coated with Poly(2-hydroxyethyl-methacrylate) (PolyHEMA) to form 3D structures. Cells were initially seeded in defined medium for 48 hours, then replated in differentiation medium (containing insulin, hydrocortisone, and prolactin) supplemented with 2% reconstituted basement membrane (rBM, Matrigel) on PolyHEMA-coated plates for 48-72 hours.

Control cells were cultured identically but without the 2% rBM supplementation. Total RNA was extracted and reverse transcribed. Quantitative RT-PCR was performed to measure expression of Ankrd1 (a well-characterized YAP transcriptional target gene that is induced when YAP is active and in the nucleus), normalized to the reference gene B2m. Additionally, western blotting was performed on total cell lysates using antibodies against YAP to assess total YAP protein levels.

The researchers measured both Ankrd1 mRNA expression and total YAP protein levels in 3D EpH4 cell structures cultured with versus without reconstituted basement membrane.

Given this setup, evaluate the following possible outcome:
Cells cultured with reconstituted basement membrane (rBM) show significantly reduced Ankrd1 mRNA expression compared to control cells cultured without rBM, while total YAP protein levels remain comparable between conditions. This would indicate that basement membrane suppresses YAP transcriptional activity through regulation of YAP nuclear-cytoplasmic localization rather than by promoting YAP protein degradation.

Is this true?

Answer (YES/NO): NO